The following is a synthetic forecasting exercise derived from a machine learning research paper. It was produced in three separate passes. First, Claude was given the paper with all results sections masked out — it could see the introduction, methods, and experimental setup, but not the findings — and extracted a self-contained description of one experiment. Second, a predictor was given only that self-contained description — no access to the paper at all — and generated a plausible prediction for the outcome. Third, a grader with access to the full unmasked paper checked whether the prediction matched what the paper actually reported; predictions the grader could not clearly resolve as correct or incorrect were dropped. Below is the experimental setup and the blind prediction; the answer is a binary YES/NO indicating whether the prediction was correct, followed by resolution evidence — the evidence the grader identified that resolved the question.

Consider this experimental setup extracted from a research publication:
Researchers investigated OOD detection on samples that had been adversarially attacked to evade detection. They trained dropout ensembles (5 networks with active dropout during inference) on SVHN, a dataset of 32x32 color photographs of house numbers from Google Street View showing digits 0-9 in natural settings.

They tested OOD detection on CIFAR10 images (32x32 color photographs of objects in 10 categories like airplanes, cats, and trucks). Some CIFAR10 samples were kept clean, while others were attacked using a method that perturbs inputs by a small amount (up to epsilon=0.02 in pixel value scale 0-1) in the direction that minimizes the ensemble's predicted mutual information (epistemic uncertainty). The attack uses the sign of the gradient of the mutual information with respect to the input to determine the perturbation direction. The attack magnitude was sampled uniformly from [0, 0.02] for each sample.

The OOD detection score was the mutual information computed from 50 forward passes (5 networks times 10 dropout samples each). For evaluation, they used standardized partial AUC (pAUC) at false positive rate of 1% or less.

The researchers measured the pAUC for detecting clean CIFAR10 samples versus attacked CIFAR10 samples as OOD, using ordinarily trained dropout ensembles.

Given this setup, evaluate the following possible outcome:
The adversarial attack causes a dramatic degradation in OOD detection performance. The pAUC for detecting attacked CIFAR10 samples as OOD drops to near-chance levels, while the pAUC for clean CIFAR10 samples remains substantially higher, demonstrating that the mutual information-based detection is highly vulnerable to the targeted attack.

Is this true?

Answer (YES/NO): YES